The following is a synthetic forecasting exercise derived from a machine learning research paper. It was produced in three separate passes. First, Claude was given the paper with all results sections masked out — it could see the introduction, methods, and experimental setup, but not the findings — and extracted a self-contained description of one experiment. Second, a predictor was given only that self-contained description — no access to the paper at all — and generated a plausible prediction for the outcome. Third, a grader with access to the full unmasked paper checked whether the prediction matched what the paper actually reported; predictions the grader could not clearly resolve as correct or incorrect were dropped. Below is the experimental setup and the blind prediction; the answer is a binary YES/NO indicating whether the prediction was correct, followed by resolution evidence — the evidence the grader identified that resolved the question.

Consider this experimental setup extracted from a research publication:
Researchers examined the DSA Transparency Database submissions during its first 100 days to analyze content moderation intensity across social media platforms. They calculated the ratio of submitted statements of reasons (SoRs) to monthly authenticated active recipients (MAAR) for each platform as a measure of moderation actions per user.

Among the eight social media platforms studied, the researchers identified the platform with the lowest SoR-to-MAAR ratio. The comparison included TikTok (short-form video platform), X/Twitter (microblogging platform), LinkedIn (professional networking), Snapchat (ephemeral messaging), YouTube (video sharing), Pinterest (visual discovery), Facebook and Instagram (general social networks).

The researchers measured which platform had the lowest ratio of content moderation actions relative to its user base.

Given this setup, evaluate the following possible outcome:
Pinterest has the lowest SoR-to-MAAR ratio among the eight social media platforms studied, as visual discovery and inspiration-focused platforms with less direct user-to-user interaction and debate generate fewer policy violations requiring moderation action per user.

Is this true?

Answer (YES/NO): NO